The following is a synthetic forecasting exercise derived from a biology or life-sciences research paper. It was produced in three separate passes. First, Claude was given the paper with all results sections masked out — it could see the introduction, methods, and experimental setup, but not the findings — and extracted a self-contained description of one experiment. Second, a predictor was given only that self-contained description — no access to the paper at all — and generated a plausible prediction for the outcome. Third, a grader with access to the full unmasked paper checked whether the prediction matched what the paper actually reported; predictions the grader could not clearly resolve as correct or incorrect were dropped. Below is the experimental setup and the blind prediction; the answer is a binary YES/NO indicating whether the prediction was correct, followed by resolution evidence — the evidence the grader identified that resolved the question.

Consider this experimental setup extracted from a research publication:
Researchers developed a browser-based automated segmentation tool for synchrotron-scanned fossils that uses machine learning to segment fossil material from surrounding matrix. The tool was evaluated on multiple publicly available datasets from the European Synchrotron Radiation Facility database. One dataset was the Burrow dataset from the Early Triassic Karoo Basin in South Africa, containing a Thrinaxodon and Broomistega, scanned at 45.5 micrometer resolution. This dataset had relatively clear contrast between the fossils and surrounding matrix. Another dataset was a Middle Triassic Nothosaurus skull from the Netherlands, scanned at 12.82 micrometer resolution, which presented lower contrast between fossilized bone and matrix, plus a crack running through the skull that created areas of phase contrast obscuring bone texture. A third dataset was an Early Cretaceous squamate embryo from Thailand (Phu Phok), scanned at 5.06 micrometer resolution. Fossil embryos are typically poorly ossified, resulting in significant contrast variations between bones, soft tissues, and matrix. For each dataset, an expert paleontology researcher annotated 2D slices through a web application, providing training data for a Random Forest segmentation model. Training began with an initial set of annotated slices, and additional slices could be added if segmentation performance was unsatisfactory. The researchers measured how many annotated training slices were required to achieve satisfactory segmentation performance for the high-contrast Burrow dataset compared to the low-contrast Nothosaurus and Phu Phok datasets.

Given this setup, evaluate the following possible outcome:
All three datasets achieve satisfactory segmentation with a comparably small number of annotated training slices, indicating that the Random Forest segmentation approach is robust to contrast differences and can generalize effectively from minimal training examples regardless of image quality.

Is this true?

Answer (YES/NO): NO